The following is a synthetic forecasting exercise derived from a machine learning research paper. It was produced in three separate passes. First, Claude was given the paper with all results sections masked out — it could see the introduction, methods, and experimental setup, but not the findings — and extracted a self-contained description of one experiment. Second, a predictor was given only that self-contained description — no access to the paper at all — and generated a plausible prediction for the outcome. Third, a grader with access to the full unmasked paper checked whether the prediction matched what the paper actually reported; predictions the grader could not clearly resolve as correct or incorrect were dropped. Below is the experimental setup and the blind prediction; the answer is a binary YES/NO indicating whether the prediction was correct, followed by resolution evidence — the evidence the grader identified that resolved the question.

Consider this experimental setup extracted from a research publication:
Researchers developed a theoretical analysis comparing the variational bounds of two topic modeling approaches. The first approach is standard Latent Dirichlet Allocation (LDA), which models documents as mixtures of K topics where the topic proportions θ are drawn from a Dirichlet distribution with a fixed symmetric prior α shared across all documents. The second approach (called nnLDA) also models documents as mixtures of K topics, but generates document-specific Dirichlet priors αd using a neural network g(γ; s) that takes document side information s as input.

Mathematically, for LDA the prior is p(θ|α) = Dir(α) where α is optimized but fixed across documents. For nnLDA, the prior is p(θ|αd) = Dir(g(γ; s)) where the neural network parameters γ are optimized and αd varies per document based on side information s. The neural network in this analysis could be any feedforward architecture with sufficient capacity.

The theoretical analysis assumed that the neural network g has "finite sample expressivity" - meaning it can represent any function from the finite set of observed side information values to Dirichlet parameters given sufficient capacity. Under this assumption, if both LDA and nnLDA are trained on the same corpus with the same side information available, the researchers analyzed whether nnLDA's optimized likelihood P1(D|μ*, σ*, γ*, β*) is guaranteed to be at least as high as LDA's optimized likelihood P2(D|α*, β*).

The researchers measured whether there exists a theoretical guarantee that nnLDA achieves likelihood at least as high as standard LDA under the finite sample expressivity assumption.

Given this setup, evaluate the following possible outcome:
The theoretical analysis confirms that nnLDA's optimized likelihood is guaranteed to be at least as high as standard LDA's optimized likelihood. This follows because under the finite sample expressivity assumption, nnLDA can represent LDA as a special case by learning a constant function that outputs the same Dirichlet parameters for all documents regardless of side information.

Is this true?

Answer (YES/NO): YES